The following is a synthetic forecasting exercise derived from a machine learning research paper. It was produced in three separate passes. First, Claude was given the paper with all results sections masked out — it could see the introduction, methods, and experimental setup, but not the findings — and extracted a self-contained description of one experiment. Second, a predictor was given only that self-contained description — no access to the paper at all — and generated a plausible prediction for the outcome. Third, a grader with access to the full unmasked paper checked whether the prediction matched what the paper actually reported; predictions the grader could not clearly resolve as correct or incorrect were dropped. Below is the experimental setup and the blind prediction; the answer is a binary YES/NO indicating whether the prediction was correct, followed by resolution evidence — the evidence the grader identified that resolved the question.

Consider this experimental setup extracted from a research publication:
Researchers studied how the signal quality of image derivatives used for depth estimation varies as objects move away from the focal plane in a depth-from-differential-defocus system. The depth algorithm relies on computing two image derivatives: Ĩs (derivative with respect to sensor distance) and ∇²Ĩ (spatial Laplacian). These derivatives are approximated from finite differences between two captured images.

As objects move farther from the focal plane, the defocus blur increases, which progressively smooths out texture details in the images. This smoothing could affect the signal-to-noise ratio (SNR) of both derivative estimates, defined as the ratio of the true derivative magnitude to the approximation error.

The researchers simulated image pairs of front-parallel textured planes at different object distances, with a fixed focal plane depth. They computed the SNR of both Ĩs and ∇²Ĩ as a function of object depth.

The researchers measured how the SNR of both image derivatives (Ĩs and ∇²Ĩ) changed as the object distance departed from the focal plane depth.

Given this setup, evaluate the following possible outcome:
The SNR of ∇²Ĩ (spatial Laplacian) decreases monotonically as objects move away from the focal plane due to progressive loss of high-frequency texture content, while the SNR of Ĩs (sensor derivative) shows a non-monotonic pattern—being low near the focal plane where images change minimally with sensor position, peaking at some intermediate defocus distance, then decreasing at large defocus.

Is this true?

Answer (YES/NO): NO